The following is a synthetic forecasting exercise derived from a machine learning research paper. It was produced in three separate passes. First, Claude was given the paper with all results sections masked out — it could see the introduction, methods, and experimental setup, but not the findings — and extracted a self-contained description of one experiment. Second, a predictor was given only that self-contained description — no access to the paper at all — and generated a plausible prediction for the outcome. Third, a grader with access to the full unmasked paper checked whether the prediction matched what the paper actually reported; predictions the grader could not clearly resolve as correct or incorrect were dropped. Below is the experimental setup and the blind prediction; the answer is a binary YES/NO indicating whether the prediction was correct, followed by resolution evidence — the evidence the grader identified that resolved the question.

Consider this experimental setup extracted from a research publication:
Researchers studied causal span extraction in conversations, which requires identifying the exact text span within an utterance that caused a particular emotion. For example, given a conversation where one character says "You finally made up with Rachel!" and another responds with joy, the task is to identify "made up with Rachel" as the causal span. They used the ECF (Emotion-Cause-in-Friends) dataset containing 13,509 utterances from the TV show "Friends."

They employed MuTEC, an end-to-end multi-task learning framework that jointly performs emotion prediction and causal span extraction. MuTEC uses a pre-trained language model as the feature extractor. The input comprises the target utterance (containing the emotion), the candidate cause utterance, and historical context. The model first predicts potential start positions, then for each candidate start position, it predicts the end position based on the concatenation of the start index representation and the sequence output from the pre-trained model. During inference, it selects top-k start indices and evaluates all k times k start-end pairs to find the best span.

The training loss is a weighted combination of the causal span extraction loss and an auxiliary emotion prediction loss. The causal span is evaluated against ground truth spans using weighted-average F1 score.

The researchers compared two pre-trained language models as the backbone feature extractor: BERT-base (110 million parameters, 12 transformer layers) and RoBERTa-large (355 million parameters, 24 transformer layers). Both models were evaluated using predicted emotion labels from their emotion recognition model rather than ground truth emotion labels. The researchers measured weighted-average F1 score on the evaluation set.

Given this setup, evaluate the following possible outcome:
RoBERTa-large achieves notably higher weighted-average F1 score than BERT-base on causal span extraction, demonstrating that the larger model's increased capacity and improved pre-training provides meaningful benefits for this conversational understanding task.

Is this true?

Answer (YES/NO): NO